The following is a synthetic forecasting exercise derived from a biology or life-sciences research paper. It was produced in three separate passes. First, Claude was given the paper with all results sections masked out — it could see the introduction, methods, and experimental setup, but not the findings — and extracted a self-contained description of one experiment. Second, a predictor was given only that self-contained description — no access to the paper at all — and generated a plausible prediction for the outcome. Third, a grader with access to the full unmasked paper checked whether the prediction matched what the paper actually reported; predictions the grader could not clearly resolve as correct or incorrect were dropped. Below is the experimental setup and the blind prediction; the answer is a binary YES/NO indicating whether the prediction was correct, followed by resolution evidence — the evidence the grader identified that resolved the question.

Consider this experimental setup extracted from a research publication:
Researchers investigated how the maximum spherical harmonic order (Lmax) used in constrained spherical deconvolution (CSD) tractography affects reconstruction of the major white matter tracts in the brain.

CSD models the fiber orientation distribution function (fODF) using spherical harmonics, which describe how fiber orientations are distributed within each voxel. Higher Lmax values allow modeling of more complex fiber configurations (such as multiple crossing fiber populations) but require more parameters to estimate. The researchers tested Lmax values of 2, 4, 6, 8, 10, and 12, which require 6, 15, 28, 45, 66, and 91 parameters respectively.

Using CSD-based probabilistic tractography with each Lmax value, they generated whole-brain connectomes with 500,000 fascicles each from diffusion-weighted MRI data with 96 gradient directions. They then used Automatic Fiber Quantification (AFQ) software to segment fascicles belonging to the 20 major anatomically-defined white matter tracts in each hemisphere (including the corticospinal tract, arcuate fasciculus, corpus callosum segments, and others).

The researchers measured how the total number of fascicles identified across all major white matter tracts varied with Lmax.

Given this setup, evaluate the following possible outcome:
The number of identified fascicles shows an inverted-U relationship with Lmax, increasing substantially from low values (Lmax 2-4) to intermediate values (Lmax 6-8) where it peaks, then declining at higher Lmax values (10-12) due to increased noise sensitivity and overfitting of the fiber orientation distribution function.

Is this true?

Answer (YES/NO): NO